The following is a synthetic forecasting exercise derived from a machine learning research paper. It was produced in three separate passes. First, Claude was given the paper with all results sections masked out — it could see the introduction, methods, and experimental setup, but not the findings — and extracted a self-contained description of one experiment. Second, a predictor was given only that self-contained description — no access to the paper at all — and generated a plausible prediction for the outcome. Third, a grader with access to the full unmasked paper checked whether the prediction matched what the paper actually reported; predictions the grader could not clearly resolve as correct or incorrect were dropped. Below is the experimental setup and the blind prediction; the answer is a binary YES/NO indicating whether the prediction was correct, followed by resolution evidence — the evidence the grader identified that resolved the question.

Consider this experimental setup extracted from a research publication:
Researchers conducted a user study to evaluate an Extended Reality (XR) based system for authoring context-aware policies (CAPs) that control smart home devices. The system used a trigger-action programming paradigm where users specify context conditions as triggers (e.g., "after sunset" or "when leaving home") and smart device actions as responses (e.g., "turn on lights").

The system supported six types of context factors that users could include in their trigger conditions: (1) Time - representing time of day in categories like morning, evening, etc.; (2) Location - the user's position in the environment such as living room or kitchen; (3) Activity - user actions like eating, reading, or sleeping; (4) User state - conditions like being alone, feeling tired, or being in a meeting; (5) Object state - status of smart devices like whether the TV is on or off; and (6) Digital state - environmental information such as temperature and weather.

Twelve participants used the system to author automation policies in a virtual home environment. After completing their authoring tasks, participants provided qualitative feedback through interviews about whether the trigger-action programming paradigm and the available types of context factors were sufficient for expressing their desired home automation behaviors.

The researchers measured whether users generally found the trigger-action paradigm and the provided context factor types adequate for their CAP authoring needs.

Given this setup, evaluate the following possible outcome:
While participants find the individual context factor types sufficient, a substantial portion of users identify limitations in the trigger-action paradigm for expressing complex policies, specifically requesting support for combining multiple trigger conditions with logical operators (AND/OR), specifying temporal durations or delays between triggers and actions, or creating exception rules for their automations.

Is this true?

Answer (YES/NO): NO